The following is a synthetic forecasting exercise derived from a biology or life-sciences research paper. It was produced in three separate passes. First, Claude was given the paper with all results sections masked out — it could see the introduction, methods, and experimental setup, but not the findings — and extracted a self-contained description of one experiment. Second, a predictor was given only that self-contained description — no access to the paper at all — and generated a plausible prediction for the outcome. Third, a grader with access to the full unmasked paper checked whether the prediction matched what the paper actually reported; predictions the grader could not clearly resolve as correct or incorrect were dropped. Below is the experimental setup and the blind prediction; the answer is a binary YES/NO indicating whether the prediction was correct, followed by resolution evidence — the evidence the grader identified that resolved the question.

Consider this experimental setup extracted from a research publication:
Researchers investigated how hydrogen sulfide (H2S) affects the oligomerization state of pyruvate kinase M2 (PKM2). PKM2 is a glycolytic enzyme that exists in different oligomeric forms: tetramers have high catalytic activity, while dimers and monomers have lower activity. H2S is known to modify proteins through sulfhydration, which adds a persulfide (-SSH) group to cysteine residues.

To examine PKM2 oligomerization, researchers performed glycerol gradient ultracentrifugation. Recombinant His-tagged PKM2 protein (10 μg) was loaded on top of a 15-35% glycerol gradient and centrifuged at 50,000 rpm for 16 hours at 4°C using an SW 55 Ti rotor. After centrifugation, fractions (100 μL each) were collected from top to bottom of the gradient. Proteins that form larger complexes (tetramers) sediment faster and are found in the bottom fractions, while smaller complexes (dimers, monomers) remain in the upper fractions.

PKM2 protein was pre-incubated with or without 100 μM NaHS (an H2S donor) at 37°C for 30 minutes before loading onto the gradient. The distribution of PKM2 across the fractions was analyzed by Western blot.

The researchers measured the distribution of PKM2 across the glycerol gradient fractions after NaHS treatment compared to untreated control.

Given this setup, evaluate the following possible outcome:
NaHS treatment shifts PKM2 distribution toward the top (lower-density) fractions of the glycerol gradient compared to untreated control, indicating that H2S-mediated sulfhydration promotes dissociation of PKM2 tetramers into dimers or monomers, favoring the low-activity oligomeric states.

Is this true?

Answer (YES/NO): YES